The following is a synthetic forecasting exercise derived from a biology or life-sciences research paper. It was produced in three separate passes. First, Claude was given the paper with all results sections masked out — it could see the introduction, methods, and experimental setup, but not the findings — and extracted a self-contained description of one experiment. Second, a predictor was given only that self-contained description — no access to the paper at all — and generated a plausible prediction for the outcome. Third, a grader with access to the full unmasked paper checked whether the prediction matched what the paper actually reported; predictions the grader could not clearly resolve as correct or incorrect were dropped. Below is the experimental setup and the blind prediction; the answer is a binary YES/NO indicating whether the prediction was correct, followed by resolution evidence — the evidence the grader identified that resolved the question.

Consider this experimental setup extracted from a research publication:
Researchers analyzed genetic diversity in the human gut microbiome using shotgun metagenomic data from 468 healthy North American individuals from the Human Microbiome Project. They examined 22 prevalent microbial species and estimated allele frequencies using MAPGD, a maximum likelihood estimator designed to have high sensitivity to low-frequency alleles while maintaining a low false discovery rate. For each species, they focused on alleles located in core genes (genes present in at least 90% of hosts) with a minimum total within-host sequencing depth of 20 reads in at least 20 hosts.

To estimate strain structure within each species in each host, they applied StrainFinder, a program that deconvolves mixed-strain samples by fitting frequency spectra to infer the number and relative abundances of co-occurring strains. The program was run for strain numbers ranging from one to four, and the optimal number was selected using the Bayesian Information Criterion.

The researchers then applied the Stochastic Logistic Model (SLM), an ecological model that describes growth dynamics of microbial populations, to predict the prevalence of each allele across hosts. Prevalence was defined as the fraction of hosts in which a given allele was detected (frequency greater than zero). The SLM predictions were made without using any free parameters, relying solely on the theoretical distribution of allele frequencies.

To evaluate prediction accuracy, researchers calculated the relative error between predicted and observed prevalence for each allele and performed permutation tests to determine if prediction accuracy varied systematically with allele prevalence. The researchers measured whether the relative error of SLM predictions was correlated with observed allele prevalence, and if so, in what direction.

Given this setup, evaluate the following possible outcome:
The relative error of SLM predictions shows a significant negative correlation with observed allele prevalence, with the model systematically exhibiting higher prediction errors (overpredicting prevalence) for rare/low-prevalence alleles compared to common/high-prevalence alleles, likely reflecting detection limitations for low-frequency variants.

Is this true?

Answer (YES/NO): NO